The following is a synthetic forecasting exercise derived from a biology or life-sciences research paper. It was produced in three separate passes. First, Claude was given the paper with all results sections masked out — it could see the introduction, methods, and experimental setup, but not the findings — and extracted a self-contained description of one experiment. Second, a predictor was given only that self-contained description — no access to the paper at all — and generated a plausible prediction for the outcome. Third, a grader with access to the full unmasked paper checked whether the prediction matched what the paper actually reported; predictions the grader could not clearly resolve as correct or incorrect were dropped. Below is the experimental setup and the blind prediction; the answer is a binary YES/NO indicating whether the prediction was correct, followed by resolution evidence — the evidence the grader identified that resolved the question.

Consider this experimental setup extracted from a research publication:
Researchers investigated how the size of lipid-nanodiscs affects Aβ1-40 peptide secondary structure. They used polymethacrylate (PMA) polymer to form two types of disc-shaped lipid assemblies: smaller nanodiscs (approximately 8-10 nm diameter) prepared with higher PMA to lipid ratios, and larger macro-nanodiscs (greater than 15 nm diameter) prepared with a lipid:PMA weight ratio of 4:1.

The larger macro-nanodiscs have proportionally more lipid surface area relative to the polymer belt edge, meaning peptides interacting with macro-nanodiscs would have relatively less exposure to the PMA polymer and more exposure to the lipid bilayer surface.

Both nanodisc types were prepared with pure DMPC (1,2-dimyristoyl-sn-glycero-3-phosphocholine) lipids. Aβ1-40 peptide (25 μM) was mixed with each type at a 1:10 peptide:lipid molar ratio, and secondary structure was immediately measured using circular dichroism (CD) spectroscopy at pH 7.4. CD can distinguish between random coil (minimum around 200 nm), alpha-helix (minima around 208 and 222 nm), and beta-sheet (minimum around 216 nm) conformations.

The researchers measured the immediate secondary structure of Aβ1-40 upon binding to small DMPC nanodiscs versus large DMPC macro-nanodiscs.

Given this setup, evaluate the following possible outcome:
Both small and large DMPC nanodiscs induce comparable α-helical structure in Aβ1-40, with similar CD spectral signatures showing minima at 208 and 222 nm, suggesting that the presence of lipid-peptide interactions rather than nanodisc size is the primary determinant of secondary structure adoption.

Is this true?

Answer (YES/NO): NO